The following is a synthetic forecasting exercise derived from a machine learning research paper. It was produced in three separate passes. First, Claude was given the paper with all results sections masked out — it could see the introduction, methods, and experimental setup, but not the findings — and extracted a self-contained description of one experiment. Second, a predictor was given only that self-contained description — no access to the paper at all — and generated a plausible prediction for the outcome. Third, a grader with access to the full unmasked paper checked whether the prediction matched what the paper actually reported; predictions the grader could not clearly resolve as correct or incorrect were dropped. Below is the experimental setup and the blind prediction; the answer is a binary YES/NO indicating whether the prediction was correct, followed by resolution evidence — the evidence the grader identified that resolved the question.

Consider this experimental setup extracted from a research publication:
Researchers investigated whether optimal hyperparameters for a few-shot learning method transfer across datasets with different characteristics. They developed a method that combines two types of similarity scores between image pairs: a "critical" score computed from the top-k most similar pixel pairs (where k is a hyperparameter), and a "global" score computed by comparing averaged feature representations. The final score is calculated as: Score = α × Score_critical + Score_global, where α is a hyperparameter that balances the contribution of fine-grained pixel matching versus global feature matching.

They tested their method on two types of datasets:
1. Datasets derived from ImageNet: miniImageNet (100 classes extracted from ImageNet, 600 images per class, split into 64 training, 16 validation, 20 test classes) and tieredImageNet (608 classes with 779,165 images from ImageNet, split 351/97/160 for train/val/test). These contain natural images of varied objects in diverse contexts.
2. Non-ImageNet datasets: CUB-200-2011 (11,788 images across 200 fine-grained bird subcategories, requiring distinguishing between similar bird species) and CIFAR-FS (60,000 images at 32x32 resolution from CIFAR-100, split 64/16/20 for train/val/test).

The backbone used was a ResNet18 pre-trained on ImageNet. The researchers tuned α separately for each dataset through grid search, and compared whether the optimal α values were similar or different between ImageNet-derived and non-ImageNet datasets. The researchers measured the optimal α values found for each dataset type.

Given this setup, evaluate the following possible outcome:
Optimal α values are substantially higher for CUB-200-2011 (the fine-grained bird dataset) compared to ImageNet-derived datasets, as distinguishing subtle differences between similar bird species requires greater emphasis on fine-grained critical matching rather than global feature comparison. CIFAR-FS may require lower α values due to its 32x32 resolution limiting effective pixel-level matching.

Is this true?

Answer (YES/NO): NO